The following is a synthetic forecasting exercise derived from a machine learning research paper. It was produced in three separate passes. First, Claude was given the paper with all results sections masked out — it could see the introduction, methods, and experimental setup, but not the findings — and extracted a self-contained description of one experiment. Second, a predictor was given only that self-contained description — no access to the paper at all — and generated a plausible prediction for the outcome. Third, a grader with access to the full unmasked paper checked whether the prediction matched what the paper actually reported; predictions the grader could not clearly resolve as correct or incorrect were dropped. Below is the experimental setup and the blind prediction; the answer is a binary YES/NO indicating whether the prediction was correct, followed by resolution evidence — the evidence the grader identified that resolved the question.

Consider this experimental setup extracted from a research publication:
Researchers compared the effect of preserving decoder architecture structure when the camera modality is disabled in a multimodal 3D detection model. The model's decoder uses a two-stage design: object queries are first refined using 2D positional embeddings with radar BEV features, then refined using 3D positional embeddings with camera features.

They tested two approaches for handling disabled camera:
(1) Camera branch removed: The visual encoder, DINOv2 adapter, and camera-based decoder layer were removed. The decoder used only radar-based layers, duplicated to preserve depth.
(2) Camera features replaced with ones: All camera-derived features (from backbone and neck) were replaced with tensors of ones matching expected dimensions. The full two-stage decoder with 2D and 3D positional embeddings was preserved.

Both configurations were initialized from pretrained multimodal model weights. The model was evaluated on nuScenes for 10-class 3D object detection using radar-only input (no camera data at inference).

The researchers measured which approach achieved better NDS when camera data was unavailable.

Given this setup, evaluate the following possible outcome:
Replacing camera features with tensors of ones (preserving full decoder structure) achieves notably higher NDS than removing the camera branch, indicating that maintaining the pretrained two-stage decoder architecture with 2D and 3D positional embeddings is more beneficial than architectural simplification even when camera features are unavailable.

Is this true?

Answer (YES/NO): YES